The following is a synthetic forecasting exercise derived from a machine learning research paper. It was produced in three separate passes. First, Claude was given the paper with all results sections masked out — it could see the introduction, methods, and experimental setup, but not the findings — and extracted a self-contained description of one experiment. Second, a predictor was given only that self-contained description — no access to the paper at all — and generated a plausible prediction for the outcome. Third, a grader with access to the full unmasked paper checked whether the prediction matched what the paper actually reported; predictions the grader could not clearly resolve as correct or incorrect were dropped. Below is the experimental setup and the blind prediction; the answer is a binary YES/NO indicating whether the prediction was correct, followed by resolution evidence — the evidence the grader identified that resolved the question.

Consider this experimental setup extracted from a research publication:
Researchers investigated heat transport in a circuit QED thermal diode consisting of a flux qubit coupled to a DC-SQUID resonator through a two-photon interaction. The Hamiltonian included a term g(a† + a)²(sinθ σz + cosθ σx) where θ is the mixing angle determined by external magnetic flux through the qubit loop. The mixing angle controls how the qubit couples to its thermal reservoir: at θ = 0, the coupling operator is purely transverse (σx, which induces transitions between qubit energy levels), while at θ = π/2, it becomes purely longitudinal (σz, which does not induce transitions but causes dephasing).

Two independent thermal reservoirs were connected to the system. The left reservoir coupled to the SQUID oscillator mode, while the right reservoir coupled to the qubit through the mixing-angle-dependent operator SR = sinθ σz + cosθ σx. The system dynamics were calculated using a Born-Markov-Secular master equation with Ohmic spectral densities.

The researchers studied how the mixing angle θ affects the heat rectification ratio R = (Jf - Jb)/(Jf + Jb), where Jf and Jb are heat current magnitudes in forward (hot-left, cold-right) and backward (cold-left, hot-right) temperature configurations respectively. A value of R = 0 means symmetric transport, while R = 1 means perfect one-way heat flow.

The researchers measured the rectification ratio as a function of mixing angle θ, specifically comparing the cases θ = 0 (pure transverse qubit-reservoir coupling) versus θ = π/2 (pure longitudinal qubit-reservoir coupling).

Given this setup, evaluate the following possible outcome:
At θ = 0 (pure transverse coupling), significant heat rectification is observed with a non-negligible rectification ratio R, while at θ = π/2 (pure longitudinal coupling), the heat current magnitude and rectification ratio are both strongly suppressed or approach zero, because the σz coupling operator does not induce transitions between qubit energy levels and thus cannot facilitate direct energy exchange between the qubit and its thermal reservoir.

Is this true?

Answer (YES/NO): NO